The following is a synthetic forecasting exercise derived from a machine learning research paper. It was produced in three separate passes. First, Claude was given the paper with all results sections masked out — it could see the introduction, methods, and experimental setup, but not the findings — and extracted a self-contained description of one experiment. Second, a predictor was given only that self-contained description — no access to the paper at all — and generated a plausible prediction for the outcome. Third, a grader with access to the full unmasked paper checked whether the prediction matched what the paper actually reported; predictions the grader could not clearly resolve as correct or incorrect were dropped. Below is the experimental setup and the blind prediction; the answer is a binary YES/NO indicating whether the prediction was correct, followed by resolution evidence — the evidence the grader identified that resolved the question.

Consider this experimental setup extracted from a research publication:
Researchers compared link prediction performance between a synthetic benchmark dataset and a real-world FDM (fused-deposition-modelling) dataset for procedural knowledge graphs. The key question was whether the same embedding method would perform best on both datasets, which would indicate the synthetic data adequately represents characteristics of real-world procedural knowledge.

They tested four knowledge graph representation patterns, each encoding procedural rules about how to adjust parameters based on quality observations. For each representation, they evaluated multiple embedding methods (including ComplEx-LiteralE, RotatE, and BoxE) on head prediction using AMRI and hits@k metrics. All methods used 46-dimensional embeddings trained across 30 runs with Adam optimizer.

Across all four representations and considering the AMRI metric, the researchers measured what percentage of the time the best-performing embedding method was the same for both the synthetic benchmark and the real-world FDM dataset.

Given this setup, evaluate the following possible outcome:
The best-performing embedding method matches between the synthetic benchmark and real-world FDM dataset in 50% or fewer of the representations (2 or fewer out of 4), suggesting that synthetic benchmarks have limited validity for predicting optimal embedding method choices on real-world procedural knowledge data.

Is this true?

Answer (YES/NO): NO